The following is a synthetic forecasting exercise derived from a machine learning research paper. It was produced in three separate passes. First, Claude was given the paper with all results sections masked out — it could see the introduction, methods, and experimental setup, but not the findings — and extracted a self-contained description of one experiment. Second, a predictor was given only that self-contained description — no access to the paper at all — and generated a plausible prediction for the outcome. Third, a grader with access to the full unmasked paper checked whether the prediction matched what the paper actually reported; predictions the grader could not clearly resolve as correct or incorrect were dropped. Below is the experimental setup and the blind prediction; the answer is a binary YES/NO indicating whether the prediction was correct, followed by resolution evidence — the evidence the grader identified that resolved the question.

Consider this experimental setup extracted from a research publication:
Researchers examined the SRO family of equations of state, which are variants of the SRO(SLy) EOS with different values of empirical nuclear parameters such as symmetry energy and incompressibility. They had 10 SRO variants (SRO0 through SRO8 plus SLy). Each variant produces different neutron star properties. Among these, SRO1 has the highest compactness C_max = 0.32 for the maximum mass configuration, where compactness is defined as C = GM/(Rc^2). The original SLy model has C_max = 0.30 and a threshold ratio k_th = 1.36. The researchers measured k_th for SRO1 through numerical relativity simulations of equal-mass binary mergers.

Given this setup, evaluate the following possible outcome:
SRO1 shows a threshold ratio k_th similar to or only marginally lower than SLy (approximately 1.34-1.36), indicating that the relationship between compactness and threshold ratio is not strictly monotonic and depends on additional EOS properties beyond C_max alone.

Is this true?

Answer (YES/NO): NO